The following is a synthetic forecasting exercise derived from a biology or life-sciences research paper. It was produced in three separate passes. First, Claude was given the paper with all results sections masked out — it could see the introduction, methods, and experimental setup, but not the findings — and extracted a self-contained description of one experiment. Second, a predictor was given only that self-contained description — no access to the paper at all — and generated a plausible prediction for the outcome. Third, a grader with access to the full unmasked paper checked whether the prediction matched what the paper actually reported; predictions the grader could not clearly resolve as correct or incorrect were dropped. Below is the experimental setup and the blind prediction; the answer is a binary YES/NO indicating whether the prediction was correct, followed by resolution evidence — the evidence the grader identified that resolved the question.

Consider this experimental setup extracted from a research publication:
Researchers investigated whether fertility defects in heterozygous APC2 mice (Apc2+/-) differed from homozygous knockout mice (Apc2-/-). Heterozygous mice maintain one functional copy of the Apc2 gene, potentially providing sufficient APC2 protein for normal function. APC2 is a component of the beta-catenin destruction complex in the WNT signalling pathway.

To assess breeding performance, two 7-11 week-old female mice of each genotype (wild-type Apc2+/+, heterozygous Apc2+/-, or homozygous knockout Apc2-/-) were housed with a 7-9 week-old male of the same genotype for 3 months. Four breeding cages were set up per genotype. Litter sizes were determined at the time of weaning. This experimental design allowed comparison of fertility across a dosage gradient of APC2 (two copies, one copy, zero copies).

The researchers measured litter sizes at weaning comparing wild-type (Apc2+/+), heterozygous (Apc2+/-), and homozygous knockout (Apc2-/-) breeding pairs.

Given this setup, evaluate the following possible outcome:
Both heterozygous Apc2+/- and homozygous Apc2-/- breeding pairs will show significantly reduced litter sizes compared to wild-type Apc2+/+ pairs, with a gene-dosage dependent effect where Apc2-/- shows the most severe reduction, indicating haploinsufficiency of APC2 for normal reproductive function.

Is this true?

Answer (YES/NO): NO